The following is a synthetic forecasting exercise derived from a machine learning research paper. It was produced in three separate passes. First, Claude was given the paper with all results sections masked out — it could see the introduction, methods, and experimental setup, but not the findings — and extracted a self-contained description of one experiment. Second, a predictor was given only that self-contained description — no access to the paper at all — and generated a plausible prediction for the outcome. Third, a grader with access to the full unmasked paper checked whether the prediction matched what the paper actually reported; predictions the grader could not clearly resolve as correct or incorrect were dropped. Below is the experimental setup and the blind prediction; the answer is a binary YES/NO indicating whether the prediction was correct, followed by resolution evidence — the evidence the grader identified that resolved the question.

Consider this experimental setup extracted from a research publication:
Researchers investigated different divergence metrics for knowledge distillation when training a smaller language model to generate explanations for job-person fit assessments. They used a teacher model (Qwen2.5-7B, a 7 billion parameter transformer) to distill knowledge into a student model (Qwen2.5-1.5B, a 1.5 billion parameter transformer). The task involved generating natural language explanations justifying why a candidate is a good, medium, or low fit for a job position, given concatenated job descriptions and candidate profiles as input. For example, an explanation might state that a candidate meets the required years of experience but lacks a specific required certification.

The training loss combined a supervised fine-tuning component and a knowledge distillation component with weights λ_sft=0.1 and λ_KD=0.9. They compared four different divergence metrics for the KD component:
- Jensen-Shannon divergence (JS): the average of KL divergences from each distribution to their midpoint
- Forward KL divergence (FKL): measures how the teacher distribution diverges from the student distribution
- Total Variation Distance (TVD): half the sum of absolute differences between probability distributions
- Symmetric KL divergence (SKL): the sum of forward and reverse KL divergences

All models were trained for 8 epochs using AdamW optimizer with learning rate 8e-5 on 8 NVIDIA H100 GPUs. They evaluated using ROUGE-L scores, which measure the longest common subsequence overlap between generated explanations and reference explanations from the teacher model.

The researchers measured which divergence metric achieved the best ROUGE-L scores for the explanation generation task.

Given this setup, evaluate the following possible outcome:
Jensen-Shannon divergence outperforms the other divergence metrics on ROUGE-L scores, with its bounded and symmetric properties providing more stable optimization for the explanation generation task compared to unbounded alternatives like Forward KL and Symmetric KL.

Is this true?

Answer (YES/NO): NO